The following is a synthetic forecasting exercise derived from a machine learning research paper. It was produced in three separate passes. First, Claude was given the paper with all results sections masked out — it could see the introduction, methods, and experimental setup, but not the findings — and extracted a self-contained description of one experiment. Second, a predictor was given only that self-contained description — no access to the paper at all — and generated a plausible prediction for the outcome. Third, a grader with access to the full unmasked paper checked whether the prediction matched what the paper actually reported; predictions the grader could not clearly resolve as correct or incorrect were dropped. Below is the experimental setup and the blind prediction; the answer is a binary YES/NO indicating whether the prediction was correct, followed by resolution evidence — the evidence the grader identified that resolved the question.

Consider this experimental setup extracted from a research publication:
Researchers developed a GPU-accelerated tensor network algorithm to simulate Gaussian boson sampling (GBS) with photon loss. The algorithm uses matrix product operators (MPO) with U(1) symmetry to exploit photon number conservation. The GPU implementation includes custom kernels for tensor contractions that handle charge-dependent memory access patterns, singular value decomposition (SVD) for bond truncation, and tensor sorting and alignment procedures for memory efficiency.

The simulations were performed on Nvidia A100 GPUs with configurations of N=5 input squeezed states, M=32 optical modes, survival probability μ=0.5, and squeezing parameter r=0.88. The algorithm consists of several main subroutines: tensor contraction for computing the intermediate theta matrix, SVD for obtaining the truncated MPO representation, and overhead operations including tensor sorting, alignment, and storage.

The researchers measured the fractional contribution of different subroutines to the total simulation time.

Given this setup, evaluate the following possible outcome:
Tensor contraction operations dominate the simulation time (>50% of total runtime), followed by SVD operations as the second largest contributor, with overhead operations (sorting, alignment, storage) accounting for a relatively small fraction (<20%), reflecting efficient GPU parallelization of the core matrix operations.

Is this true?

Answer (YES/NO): NO